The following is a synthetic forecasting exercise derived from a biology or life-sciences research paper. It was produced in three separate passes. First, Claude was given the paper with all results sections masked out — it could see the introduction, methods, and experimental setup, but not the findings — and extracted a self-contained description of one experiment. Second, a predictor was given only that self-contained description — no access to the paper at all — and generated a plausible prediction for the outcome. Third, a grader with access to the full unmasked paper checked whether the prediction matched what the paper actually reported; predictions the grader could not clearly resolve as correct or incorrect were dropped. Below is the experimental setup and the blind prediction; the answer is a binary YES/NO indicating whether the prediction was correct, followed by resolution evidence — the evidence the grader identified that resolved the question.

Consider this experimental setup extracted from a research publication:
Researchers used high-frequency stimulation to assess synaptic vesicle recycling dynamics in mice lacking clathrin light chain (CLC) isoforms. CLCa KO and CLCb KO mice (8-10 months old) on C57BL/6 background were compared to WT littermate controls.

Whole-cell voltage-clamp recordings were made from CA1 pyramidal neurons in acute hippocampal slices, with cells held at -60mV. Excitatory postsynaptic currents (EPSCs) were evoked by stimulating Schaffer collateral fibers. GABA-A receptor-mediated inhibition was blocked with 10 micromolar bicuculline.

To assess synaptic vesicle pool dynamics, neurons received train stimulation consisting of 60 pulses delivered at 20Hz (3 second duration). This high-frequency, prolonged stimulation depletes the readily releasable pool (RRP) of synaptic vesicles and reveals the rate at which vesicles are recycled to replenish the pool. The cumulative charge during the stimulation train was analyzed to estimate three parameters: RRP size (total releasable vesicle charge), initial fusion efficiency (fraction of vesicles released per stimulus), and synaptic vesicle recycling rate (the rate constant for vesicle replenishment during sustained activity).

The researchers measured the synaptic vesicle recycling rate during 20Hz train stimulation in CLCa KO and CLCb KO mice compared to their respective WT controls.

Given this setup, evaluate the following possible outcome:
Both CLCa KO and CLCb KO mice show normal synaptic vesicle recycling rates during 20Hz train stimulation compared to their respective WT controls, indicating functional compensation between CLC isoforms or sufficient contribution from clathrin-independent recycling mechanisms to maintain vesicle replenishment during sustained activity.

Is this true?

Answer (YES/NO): NO